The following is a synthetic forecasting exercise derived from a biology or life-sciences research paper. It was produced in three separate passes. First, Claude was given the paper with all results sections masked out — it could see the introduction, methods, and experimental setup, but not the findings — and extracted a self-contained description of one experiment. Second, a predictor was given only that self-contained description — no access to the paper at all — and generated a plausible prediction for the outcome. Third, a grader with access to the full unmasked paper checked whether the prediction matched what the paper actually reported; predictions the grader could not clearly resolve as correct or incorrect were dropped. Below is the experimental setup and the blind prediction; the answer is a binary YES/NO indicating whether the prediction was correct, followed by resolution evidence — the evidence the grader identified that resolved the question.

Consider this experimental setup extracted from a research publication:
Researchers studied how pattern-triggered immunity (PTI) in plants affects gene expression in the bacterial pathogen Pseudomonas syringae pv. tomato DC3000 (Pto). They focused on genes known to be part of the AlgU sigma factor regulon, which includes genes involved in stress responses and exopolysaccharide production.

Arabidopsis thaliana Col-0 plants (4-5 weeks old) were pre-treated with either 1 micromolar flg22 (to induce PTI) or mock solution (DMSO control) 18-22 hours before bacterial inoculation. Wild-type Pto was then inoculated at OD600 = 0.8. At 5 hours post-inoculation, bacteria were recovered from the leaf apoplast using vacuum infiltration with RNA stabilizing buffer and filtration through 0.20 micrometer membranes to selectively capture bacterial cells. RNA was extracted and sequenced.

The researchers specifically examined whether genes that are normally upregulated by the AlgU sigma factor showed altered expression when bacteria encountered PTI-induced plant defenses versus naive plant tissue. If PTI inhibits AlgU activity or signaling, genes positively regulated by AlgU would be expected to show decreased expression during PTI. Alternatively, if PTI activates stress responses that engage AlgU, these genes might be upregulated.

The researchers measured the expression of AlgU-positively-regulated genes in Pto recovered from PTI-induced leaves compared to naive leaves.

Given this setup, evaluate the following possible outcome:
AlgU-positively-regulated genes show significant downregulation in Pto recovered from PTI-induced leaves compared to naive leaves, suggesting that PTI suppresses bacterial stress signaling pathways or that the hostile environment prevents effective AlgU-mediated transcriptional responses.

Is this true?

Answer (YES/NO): YES